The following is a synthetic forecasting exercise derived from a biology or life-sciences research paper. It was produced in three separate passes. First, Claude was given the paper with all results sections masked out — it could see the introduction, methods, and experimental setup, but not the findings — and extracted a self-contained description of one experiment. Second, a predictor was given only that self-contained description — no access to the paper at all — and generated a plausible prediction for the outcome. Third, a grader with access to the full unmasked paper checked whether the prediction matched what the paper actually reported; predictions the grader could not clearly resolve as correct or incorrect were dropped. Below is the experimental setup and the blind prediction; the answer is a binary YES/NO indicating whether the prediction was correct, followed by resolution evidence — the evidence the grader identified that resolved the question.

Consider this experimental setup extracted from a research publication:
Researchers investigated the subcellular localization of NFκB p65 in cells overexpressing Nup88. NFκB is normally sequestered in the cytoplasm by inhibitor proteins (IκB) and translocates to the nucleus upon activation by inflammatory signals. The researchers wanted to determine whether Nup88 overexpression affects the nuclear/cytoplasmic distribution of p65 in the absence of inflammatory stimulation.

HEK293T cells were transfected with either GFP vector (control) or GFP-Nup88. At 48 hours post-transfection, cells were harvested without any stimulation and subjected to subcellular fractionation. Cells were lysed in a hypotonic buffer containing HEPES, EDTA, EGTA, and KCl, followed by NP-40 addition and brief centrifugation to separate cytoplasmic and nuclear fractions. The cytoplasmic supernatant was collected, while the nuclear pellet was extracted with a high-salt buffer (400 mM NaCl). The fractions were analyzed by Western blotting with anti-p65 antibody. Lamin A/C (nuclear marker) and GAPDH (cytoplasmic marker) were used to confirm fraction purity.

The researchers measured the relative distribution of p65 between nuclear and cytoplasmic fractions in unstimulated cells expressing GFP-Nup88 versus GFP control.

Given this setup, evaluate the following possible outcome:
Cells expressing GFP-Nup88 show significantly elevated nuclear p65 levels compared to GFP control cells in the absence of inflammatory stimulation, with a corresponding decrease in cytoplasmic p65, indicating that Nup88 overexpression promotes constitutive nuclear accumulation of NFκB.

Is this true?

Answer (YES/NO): YES